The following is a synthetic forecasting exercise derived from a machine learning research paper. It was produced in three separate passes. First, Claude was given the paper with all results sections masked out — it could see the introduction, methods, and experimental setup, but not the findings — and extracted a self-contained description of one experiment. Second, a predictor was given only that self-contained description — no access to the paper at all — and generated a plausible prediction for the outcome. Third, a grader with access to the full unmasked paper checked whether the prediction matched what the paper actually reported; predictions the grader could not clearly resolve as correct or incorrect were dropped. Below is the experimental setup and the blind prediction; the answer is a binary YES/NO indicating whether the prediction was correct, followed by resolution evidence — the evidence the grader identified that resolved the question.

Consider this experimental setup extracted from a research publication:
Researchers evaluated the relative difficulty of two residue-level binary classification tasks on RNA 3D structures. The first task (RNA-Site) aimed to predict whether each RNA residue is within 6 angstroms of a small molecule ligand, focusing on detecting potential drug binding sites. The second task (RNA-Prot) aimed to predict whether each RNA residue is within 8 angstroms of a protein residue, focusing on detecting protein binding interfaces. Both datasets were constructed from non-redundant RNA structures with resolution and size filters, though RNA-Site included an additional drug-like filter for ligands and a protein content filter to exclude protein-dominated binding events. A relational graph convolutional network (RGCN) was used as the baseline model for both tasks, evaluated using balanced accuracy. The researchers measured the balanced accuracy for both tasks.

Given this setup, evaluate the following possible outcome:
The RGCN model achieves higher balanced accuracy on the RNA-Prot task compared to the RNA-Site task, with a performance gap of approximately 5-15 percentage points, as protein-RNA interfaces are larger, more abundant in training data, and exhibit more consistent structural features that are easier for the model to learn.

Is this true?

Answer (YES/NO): NO